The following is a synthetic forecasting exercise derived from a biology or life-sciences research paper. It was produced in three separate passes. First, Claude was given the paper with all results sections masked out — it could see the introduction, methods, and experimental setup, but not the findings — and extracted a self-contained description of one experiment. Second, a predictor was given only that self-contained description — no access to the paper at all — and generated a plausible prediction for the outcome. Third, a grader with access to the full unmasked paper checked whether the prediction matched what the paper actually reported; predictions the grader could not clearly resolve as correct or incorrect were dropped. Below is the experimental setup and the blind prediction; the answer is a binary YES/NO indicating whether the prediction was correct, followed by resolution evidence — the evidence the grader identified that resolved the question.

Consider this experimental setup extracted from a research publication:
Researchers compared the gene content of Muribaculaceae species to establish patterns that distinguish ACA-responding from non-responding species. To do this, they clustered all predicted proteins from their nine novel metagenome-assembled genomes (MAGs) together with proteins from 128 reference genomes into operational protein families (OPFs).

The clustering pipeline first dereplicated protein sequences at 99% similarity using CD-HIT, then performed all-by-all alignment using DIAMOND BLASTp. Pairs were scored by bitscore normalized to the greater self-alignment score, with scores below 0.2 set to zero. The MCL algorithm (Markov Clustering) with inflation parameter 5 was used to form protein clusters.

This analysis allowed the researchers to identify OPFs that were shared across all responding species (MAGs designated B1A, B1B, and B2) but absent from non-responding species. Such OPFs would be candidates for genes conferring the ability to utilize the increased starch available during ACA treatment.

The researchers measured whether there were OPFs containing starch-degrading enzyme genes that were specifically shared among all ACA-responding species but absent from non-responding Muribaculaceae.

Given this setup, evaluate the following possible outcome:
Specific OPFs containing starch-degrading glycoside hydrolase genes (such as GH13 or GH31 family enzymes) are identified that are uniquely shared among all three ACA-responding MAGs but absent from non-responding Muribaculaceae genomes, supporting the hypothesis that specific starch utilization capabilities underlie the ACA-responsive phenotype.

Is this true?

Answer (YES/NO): YES